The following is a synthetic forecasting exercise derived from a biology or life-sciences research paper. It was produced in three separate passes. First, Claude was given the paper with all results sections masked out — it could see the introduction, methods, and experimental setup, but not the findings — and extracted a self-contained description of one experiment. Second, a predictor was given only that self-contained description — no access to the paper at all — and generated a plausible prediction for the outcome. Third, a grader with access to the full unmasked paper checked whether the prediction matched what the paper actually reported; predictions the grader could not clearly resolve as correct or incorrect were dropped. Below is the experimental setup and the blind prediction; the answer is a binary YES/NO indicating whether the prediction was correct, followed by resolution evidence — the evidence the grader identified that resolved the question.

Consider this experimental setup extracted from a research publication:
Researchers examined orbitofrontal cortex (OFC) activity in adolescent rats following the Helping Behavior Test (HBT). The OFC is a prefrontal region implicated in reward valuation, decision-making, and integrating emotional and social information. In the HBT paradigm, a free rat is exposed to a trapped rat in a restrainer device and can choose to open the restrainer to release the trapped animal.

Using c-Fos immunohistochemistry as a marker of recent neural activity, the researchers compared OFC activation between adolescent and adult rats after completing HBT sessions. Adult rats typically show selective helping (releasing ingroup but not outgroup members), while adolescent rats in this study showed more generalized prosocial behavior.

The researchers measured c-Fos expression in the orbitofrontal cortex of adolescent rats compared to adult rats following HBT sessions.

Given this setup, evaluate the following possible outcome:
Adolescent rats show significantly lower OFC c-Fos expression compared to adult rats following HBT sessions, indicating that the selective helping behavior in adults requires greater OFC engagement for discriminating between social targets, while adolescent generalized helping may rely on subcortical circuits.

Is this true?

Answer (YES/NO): NO